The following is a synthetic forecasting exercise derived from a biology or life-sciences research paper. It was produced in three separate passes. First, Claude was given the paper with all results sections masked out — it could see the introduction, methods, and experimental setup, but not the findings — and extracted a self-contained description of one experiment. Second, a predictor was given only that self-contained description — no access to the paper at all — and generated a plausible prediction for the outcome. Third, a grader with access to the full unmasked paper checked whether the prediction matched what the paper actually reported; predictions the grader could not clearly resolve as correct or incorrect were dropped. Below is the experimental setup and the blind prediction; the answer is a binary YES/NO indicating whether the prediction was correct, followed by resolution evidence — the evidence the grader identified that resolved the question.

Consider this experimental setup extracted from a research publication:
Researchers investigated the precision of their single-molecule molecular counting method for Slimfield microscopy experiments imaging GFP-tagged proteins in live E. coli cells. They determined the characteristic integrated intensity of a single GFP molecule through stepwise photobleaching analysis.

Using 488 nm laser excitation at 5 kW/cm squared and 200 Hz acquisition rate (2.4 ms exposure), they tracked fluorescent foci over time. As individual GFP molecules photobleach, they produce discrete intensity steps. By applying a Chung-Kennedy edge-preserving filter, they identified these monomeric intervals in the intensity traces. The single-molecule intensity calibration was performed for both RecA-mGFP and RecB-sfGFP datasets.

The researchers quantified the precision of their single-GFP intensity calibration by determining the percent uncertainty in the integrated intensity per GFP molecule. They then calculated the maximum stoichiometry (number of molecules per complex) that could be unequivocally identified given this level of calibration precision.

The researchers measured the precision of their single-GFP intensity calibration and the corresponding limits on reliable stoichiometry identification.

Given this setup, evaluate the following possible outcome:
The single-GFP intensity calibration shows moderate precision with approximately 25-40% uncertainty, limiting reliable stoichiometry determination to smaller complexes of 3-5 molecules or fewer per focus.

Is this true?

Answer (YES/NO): NO